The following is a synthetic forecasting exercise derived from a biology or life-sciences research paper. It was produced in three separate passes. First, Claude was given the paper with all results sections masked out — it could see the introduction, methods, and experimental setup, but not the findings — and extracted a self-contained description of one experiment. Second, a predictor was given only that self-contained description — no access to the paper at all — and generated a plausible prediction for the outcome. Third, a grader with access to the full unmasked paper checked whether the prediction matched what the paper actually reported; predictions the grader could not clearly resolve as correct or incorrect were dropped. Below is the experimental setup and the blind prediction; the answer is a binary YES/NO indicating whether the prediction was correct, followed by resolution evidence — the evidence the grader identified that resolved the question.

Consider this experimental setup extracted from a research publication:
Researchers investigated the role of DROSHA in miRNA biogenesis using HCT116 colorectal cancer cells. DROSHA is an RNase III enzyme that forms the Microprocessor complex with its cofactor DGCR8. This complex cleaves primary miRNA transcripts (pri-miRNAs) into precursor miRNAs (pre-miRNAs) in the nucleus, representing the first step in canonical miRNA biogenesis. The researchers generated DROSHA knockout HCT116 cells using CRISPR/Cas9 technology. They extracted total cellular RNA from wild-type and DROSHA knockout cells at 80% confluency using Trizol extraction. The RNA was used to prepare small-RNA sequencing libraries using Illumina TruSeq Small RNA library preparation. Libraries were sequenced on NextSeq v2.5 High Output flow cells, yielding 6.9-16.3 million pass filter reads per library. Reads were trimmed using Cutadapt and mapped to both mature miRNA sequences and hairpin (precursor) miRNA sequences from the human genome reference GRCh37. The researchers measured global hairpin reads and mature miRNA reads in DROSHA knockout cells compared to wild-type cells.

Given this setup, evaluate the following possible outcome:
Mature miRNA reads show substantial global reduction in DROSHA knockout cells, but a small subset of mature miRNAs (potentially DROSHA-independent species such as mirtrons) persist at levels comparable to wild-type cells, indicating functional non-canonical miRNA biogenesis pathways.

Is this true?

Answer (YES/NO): NO